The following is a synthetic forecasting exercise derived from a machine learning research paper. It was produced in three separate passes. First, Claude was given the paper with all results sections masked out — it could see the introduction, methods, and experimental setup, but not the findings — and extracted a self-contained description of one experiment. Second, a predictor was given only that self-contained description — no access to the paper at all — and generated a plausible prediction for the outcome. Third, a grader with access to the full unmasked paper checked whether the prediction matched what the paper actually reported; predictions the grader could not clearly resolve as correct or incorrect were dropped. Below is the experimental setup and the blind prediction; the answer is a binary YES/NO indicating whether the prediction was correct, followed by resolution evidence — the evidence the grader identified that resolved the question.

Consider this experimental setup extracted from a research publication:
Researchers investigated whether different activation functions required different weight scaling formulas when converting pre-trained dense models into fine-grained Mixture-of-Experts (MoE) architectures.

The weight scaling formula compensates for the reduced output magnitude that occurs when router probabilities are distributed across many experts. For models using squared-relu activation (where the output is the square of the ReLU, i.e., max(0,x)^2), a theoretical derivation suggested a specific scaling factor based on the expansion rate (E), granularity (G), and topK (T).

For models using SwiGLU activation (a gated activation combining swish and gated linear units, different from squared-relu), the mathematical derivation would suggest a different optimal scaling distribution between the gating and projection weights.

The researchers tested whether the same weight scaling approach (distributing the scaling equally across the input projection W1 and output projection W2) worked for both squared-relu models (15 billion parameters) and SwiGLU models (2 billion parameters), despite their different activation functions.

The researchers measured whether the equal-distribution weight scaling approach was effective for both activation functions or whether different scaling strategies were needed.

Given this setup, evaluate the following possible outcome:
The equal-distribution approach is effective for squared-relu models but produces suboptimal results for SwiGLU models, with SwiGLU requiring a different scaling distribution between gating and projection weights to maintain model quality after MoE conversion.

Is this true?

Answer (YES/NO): NO